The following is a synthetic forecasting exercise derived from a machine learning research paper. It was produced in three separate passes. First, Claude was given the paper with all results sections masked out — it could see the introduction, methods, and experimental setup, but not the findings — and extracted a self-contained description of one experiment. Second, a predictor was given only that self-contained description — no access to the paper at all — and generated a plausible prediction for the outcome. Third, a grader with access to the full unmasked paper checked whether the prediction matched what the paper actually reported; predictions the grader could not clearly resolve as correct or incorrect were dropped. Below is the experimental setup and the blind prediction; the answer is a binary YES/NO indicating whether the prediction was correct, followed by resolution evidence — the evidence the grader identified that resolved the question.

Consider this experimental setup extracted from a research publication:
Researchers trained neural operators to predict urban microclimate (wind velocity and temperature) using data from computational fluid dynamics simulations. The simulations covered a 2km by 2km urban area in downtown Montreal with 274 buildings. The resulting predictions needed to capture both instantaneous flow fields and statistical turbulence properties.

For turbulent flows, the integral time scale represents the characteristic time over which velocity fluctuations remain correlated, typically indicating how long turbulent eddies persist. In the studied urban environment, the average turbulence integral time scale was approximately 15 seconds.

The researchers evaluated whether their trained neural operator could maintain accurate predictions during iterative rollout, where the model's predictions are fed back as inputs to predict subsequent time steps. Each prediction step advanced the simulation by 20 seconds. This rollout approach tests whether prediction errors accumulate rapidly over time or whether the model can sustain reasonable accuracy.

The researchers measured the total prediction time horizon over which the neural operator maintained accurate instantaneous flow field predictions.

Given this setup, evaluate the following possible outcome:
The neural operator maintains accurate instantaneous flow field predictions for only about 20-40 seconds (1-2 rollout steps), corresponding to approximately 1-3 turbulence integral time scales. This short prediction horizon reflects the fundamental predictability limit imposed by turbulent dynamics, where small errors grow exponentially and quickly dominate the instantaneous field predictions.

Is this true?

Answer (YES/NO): NO